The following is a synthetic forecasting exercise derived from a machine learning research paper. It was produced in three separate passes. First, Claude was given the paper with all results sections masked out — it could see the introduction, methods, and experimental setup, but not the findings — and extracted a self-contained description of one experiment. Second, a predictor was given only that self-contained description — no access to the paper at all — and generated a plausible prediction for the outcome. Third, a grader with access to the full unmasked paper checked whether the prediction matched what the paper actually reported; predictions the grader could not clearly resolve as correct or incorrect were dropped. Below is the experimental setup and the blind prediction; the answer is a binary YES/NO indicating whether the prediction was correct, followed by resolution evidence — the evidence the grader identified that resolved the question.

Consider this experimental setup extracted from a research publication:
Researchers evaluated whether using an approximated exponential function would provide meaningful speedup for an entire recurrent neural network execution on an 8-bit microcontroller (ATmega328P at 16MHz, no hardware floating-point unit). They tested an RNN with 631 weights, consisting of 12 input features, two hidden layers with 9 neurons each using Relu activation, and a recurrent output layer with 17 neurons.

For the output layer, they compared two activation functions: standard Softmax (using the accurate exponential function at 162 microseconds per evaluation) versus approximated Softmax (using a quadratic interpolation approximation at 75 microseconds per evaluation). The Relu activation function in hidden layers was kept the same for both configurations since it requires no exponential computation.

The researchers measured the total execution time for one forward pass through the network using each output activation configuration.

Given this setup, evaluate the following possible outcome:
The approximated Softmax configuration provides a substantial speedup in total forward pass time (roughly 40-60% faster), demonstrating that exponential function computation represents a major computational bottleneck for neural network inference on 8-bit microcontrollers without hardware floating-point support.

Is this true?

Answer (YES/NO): NO